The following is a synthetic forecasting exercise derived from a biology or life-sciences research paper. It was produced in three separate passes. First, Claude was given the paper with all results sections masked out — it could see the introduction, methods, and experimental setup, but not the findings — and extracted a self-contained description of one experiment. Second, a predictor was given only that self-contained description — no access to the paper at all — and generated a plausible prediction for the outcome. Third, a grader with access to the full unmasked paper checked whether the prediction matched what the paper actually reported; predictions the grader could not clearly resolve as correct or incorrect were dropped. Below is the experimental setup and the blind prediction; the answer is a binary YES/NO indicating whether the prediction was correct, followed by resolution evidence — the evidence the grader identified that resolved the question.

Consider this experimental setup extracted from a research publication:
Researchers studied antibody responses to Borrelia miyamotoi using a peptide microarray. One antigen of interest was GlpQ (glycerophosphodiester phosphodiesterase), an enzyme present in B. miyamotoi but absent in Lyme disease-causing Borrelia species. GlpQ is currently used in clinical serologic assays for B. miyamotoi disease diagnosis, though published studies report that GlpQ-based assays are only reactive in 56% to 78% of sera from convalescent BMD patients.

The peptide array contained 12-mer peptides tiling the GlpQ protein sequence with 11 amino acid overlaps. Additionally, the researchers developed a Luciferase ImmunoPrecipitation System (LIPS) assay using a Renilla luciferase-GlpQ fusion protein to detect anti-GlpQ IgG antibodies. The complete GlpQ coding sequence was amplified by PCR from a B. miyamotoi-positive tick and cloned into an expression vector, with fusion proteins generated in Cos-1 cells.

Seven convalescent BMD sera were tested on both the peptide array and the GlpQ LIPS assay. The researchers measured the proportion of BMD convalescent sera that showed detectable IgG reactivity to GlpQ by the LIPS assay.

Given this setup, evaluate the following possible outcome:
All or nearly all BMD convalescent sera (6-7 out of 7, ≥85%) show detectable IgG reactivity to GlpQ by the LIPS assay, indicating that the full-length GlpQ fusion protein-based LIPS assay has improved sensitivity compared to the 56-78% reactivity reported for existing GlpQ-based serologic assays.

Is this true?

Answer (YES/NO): NO